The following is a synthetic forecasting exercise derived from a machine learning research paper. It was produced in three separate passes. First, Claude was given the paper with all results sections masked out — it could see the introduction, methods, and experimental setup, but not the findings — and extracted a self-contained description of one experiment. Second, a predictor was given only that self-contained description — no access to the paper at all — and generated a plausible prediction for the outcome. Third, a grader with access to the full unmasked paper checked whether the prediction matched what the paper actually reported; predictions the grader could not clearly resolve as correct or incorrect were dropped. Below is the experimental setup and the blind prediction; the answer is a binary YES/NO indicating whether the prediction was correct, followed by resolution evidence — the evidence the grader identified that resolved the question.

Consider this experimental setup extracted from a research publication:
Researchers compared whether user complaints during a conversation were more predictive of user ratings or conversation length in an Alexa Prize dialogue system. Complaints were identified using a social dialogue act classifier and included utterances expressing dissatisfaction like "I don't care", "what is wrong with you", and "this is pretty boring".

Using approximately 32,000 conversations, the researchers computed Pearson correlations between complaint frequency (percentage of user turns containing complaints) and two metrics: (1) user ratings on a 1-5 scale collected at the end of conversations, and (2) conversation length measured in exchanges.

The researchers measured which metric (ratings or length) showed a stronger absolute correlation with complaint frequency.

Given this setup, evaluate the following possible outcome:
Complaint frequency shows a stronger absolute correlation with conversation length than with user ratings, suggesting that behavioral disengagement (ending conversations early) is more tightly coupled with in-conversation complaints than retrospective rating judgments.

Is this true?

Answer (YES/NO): NO